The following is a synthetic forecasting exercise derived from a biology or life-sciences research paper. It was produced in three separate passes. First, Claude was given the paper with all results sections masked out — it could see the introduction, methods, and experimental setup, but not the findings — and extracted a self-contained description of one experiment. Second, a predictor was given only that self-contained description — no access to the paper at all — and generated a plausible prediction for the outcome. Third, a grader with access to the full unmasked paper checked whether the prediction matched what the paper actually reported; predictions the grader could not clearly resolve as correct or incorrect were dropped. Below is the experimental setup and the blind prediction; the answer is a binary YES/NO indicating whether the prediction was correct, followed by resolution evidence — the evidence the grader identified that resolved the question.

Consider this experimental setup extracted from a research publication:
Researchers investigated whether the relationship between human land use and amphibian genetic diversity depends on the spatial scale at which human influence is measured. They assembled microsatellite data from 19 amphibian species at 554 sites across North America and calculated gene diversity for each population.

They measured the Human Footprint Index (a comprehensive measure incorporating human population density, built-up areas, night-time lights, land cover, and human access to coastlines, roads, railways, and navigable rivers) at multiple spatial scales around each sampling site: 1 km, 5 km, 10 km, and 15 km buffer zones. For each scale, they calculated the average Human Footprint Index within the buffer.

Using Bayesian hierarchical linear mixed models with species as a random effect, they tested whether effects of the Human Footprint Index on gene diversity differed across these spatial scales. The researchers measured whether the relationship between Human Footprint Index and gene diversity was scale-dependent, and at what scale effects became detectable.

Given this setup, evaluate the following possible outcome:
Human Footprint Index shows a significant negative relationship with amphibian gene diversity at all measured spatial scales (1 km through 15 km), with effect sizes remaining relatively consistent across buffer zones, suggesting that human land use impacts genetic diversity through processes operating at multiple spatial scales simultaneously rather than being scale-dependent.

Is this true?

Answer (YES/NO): NO